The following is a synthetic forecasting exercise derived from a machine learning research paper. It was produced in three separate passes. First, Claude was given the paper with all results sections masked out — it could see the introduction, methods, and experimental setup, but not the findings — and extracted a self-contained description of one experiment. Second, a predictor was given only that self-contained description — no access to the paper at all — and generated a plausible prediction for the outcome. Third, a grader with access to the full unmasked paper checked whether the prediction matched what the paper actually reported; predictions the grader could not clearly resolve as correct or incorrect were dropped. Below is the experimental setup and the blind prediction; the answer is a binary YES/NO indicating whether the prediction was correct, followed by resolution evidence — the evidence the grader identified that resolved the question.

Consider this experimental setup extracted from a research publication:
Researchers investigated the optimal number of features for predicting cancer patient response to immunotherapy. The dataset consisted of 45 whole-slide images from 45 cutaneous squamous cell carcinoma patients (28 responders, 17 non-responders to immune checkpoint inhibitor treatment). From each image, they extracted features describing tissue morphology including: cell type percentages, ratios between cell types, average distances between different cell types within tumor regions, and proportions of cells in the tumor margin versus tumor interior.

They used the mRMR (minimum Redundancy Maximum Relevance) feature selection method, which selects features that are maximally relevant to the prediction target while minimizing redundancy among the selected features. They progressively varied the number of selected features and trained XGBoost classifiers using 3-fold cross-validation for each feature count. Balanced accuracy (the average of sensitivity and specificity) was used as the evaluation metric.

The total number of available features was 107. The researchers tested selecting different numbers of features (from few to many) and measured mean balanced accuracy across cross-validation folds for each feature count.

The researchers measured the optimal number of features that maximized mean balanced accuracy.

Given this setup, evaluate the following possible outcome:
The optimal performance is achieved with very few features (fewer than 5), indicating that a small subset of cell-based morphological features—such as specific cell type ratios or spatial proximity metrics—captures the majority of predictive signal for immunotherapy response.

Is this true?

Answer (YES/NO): NO